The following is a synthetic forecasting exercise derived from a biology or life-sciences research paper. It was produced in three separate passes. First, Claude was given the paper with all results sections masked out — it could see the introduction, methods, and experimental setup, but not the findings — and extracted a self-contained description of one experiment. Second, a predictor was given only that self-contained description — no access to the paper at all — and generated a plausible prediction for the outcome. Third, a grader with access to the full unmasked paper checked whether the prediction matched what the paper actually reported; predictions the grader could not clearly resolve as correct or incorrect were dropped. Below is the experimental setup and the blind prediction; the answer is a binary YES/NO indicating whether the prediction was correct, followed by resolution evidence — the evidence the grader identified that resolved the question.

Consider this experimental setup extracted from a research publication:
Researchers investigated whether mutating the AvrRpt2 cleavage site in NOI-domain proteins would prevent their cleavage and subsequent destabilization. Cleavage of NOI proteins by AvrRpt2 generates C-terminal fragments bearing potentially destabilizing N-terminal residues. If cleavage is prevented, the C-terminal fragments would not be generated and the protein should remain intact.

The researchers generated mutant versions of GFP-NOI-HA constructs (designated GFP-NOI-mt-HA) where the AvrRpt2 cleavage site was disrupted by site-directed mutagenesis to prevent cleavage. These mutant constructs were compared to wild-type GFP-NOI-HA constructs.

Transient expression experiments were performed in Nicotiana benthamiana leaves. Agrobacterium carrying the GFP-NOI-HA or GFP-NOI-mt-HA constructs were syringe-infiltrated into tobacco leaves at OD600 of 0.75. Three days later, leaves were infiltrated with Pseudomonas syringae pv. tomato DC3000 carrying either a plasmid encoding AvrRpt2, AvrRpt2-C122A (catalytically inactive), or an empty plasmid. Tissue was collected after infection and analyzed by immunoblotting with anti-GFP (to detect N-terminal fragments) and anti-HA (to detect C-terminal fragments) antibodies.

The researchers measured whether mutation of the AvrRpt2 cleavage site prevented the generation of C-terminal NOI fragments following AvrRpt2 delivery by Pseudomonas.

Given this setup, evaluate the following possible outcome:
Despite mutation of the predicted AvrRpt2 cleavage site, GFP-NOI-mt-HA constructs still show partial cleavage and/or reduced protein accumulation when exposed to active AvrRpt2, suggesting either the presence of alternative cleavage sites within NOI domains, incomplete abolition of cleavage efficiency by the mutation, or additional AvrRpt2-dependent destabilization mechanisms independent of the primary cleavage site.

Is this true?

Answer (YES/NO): NO